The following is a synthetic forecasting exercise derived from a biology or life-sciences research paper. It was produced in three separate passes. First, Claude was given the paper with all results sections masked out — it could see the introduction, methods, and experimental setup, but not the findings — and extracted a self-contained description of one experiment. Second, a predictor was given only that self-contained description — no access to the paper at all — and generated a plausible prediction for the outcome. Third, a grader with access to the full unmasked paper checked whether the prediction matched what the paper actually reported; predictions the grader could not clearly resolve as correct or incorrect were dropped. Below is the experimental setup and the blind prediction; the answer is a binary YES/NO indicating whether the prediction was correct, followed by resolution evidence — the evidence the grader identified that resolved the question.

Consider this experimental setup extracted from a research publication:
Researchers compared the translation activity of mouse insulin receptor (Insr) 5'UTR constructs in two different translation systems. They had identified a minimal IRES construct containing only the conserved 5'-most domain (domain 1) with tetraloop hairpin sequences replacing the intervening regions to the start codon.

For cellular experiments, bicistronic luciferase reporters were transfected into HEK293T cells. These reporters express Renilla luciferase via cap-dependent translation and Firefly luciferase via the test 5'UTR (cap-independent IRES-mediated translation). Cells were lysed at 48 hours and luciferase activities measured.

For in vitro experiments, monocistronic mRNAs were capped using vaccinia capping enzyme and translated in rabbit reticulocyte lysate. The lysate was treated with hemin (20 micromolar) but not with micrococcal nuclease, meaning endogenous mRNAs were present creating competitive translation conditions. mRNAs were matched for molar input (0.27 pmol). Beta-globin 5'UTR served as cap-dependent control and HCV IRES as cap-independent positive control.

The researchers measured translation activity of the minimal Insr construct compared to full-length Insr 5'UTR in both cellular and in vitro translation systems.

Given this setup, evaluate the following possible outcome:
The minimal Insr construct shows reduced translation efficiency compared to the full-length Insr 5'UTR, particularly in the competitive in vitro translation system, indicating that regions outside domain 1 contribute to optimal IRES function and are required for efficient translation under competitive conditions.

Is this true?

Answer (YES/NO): NO